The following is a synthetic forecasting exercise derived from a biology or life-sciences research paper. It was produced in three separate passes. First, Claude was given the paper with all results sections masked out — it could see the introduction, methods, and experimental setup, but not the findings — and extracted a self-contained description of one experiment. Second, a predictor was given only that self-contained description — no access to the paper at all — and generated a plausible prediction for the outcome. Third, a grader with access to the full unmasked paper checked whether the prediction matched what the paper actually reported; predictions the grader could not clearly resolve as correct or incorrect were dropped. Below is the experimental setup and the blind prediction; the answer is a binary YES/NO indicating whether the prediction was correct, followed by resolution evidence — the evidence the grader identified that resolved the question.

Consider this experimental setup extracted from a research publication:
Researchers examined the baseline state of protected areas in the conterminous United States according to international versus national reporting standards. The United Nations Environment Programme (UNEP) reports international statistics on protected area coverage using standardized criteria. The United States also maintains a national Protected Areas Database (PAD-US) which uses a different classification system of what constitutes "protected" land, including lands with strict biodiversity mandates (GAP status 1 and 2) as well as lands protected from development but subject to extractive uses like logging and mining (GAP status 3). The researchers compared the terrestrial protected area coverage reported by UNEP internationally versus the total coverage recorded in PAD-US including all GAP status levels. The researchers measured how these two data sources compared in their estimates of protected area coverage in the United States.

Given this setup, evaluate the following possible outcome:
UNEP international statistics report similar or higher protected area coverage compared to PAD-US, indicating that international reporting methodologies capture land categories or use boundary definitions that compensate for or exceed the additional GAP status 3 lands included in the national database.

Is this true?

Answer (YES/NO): NO